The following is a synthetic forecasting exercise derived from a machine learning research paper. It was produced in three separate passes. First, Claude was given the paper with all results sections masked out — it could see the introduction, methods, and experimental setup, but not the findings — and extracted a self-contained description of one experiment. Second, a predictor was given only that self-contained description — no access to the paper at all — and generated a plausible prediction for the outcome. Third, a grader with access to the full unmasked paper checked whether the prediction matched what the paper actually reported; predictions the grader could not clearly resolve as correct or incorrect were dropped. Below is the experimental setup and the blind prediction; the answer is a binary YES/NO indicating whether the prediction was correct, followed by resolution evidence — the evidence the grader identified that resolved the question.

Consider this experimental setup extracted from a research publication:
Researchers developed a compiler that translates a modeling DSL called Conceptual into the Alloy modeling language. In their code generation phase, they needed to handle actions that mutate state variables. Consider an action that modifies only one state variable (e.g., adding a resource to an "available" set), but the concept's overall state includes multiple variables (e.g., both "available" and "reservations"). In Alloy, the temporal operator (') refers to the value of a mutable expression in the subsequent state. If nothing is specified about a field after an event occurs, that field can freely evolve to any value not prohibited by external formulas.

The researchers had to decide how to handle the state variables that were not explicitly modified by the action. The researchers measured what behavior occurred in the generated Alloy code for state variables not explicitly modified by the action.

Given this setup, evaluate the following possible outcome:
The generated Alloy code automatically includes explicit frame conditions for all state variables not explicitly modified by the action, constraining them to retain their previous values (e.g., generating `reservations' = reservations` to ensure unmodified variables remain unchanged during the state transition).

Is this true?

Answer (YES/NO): YES